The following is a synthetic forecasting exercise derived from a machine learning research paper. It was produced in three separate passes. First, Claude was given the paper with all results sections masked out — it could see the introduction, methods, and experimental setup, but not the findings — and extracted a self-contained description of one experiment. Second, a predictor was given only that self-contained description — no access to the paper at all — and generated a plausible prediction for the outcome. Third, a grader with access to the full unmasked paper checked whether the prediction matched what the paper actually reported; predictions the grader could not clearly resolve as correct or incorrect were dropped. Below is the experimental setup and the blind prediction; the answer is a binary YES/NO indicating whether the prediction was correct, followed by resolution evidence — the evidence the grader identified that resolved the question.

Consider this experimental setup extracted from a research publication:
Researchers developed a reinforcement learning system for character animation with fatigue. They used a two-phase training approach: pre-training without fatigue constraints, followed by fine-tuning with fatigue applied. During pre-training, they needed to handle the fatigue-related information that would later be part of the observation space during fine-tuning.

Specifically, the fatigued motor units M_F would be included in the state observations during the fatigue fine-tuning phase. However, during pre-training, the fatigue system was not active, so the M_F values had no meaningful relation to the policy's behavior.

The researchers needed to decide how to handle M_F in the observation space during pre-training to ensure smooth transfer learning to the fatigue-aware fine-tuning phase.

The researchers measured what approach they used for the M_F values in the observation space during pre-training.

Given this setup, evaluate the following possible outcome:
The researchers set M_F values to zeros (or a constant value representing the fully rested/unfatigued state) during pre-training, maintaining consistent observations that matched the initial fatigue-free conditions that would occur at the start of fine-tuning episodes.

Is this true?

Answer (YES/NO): NO